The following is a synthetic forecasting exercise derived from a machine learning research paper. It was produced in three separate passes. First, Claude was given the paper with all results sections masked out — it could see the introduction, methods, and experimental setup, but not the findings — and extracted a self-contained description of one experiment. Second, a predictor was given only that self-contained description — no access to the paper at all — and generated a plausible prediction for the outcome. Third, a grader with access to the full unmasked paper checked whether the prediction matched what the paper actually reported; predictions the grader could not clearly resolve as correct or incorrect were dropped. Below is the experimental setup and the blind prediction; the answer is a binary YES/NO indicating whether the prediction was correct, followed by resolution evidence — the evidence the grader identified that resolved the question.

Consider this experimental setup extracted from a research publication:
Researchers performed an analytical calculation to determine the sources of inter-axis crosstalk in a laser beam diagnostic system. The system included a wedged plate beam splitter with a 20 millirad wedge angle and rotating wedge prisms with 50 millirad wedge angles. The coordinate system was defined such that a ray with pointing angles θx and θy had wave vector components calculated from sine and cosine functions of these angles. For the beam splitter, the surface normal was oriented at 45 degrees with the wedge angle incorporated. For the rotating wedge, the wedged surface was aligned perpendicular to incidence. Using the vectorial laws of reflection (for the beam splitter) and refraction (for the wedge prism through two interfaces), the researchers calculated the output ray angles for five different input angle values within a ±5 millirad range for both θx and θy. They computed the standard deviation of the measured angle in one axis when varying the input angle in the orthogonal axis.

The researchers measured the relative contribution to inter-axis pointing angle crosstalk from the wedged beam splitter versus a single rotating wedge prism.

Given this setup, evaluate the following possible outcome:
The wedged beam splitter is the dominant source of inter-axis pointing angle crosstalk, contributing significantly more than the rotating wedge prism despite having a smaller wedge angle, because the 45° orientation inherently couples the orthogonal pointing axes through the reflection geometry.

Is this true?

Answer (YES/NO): YES